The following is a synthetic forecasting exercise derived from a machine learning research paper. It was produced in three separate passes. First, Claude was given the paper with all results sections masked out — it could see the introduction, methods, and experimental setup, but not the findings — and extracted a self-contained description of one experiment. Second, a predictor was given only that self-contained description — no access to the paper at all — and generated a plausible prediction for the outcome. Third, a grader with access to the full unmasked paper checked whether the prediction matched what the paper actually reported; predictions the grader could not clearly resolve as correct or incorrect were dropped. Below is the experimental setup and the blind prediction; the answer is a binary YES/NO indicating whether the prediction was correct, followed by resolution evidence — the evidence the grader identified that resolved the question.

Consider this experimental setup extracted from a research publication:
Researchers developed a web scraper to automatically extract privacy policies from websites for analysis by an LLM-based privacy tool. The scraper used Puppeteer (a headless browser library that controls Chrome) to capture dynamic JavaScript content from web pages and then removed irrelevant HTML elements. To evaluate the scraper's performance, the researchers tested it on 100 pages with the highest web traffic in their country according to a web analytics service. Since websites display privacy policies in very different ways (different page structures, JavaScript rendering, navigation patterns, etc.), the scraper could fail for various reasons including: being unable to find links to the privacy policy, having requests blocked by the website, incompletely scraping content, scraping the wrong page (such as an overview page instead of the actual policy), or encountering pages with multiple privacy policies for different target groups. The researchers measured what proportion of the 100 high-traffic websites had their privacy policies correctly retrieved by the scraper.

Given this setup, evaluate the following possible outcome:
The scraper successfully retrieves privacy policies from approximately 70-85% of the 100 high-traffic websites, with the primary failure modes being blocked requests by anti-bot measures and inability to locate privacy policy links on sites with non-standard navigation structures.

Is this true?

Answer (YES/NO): NO